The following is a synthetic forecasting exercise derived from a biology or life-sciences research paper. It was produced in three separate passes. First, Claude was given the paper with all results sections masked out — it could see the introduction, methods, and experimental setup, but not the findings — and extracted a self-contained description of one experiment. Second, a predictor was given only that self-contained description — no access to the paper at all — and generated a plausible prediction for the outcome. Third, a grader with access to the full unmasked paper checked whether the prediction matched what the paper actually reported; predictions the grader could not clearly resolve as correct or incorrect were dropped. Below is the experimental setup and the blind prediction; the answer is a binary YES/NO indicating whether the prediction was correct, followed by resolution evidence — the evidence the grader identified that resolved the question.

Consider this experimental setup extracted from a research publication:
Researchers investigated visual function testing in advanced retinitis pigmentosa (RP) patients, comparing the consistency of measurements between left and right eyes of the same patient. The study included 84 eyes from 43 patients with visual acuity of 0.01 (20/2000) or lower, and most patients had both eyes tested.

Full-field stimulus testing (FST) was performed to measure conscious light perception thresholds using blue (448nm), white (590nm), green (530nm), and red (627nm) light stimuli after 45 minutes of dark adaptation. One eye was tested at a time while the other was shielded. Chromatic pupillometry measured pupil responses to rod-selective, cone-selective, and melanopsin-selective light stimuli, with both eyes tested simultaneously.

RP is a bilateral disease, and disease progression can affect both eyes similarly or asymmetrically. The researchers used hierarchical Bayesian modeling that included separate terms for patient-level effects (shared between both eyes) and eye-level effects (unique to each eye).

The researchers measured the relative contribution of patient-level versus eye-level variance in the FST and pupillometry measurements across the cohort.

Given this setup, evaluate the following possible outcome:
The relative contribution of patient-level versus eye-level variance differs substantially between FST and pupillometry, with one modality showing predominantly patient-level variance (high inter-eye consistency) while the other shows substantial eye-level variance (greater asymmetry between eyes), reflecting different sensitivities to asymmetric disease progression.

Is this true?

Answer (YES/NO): NO